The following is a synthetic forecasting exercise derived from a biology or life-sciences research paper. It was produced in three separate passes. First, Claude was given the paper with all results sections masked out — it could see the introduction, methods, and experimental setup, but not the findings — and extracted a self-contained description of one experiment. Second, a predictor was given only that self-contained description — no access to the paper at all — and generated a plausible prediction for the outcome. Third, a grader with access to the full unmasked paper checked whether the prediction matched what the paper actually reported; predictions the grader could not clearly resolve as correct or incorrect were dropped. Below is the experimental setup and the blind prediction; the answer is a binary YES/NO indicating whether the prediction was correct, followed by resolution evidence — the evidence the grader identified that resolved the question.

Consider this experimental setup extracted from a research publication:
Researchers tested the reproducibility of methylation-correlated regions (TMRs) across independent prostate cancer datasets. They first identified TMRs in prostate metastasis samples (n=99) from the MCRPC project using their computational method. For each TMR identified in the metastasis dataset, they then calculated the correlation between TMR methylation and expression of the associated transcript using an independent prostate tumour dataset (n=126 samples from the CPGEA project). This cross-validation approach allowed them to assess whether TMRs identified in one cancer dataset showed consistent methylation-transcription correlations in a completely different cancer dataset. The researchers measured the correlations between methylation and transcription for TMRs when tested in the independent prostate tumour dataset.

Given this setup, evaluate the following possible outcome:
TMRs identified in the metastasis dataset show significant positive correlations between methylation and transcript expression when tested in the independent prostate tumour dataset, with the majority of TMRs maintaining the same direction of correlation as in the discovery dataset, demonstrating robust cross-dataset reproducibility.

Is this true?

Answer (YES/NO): NO